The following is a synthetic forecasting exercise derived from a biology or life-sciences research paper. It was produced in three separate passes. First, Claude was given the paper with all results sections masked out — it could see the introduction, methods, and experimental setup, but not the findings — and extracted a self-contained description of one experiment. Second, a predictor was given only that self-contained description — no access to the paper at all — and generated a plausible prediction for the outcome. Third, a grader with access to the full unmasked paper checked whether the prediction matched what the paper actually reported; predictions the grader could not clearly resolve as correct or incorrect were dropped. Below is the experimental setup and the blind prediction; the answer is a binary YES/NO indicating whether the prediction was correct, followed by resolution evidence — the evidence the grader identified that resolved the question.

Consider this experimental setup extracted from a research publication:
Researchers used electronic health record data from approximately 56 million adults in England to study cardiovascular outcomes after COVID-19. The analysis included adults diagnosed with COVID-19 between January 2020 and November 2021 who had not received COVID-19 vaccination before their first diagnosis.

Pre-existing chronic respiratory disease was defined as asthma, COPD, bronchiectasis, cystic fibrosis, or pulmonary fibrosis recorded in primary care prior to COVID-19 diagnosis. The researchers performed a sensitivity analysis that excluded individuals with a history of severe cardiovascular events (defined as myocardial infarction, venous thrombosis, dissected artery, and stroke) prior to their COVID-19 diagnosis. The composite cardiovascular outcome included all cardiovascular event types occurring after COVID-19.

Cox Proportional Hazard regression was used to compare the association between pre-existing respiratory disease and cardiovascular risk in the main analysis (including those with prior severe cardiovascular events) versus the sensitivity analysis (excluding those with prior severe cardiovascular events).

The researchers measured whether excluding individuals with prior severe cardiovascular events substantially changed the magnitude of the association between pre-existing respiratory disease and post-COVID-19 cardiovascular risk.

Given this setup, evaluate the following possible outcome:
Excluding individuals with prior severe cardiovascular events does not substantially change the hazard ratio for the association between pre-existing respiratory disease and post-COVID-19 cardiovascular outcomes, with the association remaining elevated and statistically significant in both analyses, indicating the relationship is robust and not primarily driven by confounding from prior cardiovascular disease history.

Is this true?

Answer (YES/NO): YES